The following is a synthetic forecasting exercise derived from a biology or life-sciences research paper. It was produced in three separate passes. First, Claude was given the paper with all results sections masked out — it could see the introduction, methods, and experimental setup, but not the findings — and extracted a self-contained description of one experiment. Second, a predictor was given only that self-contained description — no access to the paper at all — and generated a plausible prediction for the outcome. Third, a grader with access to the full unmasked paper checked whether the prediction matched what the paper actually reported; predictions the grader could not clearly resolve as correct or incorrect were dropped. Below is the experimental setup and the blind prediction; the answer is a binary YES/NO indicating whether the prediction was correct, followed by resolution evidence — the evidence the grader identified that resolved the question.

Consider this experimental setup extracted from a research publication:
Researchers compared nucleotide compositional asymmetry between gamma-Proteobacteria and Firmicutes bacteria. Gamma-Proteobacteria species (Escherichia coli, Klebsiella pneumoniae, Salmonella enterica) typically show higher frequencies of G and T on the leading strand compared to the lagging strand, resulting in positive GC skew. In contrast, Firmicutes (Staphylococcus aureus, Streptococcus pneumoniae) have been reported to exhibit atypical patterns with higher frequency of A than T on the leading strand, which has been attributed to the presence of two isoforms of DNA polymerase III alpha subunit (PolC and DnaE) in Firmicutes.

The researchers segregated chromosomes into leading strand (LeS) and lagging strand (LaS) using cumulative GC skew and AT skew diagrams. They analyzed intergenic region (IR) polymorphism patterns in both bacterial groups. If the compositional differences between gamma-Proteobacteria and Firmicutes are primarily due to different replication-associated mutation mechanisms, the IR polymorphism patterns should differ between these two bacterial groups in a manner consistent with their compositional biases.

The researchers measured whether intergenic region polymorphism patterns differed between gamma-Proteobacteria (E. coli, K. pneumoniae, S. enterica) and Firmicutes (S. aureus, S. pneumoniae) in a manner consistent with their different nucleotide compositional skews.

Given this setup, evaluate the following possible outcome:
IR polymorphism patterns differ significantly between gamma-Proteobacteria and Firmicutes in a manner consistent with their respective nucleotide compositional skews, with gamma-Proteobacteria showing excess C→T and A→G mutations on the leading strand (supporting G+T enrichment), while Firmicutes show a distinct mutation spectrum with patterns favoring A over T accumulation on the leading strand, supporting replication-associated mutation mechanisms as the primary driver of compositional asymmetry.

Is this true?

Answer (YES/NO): NO